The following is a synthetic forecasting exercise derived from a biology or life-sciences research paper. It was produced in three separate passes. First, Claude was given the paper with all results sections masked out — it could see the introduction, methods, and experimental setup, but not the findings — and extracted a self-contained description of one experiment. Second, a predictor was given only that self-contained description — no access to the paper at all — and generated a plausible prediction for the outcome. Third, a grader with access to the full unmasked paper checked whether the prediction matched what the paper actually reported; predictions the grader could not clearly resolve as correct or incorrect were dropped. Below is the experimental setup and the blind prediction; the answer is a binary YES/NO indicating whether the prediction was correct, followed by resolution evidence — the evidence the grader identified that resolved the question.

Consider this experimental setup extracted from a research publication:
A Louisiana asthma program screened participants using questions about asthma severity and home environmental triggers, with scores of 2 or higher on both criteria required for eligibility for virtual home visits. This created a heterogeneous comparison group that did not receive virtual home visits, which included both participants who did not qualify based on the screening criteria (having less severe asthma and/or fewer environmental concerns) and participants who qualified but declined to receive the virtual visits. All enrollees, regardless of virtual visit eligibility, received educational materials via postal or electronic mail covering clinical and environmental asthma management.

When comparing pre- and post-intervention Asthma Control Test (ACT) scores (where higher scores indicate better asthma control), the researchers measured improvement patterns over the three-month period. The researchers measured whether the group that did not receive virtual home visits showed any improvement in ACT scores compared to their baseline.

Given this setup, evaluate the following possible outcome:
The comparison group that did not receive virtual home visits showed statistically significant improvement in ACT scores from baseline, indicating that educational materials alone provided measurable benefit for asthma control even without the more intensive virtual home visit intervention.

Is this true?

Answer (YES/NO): NO